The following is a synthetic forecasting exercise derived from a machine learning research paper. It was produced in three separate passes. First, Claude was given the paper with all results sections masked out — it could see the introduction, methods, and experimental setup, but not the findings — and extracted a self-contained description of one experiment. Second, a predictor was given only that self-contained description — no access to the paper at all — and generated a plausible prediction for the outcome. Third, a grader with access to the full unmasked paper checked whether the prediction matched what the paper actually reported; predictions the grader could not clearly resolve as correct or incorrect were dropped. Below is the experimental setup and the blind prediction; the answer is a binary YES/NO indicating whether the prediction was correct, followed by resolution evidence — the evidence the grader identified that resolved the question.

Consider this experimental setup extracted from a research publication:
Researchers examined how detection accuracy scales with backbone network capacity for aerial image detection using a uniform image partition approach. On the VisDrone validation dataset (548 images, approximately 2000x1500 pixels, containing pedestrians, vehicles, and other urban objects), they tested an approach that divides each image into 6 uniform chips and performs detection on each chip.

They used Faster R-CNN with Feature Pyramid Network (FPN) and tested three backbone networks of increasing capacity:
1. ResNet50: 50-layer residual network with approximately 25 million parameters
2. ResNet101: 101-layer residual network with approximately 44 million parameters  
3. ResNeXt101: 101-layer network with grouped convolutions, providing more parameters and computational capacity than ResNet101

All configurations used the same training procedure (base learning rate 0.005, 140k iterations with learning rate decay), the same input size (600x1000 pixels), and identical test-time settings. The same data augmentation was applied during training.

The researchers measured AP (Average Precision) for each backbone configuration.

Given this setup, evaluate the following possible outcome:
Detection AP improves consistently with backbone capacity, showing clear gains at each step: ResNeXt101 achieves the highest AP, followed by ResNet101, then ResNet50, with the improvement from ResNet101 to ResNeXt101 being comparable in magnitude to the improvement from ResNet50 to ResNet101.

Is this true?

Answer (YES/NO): NO